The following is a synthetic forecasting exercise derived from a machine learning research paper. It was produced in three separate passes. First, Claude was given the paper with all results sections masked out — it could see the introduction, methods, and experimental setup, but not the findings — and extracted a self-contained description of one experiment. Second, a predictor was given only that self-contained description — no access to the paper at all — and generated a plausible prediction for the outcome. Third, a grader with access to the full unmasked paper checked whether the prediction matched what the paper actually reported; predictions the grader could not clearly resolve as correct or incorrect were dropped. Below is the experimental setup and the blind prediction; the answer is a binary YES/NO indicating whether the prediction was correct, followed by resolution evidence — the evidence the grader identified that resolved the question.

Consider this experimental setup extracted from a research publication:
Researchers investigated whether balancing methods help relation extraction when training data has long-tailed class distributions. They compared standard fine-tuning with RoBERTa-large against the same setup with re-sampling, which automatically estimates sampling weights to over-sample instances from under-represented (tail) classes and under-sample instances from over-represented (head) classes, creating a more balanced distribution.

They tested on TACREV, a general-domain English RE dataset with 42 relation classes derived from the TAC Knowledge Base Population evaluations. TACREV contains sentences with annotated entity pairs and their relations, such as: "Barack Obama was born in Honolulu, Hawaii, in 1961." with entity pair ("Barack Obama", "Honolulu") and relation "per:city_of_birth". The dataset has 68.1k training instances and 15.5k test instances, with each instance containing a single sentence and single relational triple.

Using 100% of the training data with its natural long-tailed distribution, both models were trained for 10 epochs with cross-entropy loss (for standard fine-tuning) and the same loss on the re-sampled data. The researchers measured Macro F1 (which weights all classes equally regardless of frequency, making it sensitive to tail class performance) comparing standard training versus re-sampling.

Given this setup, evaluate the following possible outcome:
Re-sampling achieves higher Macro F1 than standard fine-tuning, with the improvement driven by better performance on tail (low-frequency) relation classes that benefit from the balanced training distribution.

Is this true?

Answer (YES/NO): NO